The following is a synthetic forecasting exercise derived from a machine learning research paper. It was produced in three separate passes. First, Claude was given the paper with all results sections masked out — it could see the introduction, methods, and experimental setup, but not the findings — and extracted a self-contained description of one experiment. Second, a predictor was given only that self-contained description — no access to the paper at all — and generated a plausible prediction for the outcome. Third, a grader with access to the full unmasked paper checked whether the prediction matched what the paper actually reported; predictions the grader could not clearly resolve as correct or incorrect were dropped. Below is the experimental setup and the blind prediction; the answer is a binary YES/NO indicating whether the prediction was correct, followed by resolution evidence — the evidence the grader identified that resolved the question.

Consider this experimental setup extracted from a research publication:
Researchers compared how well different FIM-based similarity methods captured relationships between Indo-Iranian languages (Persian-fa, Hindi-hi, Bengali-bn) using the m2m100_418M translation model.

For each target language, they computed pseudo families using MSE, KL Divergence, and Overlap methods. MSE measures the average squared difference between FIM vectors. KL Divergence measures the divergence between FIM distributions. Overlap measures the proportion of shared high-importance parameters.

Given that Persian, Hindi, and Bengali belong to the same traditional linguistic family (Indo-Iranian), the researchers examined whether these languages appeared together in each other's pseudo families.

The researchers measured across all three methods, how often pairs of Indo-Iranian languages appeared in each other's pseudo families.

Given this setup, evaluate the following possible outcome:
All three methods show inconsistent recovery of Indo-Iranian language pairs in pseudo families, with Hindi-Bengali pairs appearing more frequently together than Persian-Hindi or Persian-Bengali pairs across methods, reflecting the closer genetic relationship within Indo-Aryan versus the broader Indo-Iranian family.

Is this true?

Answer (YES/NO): YES